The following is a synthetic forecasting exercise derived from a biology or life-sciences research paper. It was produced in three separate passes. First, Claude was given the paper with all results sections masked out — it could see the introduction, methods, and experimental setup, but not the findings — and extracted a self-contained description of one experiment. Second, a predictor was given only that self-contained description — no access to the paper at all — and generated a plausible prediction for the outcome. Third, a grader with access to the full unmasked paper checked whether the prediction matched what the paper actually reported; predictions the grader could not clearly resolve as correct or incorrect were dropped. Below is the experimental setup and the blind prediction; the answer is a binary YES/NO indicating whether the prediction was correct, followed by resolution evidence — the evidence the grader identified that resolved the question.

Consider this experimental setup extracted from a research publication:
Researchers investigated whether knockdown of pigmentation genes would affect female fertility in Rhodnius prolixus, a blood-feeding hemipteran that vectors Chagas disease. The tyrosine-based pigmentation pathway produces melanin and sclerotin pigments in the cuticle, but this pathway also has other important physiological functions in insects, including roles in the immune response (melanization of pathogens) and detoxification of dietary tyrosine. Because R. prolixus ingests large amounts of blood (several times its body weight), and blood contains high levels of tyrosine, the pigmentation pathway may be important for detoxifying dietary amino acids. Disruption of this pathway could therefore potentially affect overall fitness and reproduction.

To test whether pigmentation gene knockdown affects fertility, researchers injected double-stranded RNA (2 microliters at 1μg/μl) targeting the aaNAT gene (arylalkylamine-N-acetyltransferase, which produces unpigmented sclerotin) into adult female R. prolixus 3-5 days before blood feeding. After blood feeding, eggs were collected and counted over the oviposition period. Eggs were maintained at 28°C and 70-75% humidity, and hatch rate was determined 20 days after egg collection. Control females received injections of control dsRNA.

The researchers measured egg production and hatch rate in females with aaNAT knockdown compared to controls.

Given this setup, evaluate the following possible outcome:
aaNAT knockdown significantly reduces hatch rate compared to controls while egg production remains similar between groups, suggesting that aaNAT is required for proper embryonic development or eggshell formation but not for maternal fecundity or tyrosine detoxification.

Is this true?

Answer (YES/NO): NO